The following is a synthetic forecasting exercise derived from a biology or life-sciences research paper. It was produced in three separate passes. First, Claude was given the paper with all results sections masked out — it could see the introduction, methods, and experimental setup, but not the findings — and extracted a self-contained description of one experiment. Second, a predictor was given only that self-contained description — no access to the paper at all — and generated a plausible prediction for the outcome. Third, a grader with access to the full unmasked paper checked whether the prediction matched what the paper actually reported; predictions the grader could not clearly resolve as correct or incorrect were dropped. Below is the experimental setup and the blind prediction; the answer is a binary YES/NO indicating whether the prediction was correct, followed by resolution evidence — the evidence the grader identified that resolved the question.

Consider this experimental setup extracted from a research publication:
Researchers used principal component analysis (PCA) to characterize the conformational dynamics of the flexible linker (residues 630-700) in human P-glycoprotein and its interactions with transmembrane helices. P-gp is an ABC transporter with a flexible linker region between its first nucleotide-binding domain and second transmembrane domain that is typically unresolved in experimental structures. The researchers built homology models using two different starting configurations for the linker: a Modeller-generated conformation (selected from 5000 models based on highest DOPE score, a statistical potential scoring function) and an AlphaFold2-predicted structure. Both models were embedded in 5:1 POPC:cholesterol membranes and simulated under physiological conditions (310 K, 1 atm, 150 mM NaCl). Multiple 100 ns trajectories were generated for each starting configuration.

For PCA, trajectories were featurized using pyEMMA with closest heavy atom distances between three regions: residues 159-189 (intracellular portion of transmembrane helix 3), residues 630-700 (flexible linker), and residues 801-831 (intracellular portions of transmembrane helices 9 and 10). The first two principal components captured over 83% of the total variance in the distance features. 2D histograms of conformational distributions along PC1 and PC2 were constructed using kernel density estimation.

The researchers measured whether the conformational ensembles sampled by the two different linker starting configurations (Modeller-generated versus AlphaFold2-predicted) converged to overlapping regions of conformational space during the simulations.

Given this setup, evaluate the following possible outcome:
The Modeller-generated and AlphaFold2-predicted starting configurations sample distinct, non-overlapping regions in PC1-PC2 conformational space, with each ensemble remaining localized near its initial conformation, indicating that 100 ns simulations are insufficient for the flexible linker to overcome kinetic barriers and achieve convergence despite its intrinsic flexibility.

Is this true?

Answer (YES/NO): NO